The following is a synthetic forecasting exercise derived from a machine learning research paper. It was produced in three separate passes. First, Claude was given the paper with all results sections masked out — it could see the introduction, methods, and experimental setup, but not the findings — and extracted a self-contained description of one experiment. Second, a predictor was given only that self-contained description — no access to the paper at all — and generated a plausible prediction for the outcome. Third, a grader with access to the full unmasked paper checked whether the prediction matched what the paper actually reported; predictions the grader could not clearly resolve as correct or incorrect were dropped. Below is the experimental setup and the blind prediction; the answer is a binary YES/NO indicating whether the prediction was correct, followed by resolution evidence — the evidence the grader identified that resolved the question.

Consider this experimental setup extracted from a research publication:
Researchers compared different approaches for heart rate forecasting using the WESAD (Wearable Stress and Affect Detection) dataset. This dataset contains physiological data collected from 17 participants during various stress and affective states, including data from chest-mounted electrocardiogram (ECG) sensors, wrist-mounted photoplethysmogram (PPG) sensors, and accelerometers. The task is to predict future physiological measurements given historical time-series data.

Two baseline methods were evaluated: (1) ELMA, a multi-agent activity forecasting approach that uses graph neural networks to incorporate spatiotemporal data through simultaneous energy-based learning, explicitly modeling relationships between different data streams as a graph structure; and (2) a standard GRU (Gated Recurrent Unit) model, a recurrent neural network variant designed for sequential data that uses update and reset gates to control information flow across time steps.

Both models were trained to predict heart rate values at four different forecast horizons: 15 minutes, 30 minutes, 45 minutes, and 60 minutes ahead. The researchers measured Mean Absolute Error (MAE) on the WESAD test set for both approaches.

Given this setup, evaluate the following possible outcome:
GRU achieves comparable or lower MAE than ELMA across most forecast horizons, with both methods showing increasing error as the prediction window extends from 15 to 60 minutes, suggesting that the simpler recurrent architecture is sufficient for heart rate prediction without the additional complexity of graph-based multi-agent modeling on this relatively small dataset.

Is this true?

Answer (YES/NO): NO